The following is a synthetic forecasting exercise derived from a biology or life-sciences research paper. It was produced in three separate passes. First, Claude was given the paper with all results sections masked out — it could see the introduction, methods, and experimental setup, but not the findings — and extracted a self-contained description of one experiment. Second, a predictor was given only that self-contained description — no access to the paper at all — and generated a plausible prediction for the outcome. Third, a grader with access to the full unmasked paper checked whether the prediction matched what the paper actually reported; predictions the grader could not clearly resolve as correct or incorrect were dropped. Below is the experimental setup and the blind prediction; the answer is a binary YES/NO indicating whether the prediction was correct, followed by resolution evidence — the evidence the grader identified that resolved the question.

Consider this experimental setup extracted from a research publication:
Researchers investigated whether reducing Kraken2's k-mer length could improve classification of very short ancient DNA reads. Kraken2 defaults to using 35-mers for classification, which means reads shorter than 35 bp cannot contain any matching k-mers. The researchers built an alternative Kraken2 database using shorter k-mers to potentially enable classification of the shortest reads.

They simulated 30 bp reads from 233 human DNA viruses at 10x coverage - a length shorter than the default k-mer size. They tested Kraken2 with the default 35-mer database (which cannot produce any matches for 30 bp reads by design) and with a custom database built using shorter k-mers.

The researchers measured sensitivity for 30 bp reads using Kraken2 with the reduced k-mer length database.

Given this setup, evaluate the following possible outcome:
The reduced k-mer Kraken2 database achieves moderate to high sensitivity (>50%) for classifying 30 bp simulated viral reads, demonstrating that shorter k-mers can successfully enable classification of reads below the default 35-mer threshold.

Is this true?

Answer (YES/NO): NO